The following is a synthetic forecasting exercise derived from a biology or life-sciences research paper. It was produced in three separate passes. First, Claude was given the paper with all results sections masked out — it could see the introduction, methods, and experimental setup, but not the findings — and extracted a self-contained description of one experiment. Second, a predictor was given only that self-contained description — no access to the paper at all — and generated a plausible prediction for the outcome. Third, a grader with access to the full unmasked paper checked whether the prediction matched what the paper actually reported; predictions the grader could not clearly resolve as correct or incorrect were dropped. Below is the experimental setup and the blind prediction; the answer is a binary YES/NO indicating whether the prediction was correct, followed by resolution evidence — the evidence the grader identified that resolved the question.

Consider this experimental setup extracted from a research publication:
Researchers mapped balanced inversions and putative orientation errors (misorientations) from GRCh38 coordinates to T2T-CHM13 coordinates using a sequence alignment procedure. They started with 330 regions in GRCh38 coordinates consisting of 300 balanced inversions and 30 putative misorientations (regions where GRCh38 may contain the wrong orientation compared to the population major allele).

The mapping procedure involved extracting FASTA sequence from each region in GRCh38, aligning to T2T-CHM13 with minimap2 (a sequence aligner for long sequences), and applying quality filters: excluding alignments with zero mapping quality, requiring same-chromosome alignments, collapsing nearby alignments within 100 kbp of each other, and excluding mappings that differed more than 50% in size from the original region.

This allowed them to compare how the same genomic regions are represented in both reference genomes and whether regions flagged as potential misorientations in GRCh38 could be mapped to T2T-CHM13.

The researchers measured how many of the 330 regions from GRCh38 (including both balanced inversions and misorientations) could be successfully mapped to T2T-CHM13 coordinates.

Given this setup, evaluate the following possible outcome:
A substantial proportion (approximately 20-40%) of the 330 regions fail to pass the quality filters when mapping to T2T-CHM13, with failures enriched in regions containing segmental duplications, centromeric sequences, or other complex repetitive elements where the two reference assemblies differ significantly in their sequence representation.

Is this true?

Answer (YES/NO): NO